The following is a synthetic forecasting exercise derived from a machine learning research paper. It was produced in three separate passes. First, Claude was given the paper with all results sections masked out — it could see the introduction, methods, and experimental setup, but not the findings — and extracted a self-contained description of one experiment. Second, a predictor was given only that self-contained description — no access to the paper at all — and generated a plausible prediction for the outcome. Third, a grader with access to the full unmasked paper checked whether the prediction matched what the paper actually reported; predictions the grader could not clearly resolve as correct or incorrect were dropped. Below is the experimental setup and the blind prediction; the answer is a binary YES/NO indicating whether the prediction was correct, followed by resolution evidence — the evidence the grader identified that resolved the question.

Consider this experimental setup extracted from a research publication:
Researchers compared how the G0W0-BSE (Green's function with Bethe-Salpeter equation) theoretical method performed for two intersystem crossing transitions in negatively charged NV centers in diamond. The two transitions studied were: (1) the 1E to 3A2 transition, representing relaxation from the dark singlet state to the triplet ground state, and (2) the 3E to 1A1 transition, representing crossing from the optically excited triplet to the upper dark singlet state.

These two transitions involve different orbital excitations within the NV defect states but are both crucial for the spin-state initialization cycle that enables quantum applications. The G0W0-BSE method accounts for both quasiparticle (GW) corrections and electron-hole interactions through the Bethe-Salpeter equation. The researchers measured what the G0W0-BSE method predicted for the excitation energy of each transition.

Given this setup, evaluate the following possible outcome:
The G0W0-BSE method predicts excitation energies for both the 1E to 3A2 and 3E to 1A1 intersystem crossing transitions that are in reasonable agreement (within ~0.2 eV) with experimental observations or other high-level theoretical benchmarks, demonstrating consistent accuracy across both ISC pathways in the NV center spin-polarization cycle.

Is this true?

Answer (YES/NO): NO